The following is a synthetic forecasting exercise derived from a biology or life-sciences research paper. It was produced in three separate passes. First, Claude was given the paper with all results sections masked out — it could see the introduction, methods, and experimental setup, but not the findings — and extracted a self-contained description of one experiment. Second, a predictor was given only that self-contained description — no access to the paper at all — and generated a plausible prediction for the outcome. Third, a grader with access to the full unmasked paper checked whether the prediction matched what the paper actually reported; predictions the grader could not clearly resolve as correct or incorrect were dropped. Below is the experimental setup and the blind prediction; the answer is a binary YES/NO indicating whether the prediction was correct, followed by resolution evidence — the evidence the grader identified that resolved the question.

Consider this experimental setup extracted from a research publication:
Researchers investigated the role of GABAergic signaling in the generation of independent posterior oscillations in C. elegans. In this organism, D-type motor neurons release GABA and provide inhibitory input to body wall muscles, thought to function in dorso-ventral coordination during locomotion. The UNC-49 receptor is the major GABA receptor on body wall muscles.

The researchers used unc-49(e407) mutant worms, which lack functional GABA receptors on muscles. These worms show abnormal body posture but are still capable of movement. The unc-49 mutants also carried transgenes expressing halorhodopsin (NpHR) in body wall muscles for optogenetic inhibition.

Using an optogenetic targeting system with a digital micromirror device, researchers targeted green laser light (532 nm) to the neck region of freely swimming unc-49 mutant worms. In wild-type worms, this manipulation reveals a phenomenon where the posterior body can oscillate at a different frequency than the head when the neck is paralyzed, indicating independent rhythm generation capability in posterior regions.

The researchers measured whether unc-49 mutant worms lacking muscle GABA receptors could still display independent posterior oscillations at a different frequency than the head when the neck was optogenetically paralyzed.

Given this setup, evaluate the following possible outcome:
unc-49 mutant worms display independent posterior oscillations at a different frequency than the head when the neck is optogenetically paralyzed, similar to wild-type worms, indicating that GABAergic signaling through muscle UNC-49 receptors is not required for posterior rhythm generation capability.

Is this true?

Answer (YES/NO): YES